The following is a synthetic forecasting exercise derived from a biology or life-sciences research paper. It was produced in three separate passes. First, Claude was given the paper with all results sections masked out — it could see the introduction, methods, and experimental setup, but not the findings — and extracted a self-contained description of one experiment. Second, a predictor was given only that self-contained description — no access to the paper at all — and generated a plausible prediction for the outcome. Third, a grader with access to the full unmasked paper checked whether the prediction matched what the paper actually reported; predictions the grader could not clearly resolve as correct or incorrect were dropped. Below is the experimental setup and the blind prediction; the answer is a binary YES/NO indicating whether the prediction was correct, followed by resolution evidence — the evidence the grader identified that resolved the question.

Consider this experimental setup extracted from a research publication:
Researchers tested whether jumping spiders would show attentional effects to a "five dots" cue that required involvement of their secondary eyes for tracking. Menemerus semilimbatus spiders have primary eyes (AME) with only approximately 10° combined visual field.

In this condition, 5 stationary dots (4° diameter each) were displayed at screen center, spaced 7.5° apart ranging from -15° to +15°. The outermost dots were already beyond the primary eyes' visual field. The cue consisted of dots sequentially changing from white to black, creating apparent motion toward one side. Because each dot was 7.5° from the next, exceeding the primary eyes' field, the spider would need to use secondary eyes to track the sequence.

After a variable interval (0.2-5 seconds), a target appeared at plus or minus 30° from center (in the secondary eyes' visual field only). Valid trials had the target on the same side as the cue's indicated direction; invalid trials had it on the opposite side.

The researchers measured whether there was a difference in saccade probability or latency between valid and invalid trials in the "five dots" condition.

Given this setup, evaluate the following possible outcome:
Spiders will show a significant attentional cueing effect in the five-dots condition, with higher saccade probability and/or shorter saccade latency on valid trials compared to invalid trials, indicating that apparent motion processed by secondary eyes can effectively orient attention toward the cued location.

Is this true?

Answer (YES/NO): NO